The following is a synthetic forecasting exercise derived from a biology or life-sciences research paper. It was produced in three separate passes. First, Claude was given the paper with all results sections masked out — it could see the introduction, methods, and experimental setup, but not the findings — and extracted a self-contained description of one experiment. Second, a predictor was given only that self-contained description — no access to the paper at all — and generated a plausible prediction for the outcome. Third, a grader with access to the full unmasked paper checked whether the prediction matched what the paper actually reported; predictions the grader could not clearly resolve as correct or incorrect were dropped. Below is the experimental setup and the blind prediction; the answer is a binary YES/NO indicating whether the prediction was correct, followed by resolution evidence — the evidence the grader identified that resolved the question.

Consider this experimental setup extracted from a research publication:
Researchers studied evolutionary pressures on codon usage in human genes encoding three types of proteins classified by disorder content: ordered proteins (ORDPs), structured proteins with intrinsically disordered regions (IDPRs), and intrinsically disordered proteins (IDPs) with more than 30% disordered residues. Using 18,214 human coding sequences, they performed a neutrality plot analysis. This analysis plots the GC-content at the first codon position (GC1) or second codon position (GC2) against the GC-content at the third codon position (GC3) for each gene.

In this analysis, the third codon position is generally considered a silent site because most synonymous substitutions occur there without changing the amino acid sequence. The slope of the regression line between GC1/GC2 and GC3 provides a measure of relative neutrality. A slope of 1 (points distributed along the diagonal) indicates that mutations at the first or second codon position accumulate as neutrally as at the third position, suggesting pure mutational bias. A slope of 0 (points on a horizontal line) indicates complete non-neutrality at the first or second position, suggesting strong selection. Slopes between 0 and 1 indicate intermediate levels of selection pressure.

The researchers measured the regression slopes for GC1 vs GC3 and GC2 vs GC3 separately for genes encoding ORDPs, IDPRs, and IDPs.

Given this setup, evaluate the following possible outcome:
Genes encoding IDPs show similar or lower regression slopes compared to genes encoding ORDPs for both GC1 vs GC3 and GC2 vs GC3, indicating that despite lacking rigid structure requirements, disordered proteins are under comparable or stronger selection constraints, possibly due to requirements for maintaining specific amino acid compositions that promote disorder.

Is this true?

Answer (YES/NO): NO